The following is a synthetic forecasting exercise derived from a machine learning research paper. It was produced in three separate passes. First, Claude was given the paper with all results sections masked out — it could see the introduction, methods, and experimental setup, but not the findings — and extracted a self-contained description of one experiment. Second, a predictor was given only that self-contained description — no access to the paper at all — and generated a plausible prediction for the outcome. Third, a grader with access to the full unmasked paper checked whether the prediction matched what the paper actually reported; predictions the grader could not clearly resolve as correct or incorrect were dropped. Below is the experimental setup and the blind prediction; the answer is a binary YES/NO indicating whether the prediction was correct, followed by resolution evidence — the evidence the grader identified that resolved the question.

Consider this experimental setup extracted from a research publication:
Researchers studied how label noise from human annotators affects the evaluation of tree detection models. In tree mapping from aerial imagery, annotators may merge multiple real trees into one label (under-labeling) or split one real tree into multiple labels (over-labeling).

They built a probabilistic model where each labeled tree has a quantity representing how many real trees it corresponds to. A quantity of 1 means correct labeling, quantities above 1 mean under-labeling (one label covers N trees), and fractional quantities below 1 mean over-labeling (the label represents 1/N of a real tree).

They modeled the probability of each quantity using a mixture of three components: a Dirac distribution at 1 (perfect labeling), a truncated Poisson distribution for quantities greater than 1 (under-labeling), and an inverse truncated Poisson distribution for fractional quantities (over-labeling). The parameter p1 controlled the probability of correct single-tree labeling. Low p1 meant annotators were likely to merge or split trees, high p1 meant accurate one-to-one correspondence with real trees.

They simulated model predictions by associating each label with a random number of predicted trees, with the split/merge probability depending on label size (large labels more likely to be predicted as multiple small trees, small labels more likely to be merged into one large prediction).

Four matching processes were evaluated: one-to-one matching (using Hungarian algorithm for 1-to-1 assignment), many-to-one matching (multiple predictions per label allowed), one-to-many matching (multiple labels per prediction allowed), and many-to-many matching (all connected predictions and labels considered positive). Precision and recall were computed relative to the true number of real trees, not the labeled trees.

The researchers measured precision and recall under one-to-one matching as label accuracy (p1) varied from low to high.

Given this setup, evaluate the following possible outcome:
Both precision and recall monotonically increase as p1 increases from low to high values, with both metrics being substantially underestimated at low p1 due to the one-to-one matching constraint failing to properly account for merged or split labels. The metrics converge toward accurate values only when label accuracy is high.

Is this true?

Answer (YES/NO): NO